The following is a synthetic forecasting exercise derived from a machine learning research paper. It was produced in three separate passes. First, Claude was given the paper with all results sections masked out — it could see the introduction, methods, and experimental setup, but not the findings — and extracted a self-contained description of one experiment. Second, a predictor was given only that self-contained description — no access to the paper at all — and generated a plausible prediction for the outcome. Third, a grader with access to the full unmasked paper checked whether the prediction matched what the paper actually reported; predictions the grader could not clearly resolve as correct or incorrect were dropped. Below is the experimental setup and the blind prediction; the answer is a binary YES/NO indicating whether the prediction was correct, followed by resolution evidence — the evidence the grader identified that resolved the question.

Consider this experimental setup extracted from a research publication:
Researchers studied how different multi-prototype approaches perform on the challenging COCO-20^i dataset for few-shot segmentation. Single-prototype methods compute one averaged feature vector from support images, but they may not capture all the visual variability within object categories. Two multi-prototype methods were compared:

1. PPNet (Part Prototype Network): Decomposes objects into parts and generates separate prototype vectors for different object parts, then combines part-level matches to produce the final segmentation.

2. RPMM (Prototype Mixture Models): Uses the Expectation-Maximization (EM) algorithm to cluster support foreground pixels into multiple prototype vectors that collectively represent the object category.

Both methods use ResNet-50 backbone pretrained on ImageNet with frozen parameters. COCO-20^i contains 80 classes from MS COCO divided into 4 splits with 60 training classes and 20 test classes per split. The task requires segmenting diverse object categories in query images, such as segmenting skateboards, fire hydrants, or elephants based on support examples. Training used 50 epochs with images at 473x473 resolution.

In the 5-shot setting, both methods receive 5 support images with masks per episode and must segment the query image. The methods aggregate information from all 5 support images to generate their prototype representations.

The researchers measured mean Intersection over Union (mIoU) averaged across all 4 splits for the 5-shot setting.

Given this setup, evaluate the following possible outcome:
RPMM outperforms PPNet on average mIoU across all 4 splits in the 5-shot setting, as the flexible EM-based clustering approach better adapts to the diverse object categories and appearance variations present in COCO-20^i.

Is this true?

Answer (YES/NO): NO